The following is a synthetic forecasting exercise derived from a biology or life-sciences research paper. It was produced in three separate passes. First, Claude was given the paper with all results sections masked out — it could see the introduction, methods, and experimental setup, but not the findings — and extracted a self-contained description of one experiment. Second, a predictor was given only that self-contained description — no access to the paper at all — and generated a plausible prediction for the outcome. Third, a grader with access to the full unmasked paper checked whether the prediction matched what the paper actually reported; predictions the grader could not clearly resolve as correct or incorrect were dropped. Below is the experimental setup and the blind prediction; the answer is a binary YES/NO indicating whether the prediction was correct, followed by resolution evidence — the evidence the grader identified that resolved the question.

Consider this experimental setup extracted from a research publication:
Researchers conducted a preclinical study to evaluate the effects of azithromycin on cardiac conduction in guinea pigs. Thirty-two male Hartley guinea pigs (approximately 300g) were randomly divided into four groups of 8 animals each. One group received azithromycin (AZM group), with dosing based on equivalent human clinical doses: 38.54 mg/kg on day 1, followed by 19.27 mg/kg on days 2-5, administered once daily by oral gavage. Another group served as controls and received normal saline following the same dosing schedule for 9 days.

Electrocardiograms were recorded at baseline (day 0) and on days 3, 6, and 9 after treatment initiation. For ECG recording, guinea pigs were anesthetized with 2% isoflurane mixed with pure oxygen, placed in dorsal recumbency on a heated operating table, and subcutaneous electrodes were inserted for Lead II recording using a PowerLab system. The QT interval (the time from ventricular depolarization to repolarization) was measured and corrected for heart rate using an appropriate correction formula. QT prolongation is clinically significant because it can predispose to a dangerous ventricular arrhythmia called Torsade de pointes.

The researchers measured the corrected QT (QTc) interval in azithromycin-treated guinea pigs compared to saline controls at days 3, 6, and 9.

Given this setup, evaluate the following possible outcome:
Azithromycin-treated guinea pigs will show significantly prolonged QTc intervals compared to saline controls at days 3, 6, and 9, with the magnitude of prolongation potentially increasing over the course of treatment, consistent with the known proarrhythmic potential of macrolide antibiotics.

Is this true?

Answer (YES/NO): YES